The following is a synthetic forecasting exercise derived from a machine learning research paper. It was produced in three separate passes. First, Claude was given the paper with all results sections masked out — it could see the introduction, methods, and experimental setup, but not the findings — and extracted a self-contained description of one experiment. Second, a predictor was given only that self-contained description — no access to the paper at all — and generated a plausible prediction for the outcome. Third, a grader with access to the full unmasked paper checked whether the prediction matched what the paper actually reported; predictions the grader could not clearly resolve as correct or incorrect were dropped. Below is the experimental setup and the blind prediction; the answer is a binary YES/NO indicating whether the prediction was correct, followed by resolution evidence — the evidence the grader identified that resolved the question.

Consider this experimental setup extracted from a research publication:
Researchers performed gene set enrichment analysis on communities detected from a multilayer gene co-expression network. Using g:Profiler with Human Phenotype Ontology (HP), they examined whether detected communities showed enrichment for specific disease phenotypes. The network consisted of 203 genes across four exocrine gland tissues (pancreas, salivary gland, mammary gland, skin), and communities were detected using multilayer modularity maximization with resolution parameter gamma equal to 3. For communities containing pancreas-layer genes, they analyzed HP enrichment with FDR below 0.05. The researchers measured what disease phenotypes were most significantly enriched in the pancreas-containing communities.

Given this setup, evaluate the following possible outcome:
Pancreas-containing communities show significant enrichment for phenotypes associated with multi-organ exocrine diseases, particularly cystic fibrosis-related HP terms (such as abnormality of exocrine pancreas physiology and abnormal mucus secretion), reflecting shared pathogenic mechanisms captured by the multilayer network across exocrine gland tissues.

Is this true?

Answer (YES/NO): NO